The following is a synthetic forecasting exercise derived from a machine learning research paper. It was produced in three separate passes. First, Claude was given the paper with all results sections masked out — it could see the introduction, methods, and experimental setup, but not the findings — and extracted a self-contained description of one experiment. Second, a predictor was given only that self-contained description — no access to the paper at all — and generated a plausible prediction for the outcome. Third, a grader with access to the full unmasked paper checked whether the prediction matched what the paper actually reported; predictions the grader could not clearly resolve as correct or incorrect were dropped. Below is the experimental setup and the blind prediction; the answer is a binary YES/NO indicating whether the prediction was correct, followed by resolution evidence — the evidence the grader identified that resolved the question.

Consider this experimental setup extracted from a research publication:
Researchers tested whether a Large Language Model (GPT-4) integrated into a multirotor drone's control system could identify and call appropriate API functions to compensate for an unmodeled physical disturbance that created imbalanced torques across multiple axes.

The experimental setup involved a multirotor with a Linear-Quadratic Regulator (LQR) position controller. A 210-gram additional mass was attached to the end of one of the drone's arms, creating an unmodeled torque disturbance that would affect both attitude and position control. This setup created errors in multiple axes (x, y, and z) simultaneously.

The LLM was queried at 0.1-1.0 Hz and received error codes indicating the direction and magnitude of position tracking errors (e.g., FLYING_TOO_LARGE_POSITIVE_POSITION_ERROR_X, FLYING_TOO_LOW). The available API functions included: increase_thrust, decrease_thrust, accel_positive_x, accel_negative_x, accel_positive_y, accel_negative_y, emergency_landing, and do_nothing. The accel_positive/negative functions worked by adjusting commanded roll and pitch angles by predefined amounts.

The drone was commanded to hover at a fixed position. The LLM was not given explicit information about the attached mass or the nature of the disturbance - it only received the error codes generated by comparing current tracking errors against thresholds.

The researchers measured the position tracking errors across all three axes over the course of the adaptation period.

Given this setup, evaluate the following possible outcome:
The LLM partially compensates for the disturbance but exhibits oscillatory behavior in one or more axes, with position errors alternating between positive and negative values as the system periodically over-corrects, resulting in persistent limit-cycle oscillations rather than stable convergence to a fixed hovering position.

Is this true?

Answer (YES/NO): NO